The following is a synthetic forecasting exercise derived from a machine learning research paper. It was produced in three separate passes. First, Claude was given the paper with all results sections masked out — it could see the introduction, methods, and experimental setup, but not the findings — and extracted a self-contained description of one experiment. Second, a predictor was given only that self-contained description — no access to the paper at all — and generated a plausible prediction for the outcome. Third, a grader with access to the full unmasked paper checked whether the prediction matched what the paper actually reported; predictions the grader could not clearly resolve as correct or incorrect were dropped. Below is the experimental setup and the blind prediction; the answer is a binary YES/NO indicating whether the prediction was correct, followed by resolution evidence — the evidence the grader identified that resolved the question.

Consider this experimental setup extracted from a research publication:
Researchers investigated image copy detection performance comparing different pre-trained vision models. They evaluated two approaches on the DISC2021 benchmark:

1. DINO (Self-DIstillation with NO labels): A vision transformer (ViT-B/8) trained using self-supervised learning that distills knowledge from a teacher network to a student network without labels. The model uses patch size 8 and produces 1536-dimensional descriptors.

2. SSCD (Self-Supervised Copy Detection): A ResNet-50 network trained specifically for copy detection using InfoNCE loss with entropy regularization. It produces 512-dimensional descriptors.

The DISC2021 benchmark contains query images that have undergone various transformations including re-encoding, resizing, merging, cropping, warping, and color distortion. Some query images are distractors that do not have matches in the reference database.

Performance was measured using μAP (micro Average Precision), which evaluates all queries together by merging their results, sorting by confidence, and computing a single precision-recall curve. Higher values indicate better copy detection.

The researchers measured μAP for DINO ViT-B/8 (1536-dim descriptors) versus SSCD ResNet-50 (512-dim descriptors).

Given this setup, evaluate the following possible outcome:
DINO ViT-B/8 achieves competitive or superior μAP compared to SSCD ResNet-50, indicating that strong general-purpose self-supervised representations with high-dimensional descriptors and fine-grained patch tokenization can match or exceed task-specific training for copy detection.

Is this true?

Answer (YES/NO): NO